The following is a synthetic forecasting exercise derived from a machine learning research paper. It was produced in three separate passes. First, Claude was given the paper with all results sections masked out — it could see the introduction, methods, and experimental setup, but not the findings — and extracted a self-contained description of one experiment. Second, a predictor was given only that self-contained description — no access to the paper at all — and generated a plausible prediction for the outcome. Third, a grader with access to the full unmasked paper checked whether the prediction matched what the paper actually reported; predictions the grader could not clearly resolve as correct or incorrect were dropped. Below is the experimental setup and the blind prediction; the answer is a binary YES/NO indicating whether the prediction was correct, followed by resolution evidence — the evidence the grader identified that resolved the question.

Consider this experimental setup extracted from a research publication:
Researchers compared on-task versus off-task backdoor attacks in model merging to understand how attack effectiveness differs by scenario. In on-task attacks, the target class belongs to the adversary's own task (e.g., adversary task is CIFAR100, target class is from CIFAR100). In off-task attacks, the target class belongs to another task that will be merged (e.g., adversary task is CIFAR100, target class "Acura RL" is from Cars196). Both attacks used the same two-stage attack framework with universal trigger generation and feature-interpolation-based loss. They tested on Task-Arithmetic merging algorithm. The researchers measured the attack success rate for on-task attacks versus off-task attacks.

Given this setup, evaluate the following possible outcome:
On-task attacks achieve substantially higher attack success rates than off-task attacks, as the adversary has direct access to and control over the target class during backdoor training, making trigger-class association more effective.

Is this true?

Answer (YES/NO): NO